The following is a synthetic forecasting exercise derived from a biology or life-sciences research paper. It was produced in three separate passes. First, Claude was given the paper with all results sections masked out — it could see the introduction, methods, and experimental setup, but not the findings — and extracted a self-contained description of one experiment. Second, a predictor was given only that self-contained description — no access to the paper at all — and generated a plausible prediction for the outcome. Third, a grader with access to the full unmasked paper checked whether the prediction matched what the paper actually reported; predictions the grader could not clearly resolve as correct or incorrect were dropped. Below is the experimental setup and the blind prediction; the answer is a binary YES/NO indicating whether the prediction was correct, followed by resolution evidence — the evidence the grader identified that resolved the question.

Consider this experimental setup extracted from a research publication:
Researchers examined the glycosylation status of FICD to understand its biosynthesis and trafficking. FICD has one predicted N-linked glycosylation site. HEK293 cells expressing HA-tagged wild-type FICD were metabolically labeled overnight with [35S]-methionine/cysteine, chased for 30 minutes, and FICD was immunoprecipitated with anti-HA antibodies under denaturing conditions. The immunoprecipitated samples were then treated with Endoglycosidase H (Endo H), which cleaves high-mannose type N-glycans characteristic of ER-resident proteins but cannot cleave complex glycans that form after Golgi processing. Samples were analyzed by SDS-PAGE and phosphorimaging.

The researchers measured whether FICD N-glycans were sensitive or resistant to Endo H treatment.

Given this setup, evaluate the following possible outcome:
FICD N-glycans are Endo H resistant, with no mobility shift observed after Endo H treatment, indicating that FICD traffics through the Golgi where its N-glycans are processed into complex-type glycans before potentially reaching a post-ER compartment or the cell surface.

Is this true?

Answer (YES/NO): NO